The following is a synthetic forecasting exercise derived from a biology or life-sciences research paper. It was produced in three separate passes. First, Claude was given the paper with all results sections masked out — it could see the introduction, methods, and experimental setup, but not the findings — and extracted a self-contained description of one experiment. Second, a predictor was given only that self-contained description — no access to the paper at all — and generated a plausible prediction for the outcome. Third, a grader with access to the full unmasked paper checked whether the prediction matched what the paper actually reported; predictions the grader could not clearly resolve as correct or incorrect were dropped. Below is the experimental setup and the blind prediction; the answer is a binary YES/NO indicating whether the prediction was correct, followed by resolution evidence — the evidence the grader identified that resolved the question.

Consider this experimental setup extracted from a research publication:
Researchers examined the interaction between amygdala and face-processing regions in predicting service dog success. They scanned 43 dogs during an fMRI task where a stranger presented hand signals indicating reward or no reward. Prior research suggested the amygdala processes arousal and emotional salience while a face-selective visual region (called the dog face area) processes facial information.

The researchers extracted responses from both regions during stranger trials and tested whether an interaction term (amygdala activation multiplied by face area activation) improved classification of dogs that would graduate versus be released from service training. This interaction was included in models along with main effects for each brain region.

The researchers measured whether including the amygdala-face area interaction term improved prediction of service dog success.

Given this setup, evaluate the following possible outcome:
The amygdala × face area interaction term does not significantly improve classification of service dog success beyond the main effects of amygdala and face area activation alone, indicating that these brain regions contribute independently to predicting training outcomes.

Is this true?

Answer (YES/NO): YES